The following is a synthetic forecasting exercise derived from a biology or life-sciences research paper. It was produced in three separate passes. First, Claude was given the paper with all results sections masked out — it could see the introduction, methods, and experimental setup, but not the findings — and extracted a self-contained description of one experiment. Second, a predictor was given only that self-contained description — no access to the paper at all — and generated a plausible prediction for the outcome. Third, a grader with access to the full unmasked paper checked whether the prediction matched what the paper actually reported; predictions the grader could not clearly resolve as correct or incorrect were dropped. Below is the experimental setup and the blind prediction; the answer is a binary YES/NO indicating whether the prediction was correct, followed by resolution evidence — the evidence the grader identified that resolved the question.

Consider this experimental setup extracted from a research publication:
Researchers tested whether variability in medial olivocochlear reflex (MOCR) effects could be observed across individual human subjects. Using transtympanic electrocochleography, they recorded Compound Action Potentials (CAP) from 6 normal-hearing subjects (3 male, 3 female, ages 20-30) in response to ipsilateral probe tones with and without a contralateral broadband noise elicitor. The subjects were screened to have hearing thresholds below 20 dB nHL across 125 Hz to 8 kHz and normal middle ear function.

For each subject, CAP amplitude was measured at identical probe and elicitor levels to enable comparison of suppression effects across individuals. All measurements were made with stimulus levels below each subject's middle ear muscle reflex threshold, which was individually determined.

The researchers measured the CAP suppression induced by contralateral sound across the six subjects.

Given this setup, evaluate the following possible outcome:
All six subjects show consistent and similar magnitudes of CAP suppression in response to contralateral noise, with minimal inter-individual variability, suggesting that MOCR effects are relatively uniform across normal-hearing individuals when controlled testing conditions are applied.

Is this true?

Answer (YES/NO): NO